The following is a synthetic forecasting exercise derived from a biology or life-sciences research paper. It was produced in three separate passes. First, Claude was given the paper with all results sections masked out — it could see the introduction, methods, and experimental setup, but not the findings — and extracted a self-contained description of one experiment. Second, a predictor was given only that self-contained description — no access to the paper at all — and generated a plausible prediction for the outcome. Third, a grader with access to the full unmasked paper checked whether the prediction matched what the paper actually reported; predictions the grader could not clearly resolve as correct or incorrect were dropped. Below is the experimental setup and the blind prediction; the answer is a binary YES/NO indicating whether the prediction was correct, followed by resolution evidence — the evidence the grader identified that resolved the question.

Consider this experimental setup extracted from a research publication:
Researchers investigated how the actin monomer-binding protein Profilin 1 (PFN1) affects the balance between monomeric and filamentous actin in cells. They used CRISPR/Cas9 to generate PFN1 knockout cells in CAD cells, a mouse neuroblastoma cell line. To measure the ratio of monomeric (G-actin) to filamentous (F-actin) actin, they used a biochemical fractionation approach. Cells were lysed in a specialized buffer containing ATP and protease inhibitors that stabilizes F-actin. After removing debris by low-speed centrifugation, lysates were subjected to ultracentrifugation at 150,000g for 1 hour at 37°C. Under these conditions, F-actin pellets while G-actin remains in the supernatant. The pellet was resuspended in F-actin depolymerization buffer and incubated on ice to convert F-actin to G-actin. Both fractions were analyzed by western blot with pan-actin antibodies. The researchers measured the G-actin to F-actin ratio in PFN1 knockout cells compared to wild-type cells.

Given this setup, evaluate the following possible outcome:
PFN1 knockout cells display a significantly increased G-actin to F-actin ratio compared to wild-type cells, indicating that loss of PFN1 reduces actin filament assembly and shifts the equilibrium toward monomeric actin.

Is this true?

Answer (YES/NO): YES